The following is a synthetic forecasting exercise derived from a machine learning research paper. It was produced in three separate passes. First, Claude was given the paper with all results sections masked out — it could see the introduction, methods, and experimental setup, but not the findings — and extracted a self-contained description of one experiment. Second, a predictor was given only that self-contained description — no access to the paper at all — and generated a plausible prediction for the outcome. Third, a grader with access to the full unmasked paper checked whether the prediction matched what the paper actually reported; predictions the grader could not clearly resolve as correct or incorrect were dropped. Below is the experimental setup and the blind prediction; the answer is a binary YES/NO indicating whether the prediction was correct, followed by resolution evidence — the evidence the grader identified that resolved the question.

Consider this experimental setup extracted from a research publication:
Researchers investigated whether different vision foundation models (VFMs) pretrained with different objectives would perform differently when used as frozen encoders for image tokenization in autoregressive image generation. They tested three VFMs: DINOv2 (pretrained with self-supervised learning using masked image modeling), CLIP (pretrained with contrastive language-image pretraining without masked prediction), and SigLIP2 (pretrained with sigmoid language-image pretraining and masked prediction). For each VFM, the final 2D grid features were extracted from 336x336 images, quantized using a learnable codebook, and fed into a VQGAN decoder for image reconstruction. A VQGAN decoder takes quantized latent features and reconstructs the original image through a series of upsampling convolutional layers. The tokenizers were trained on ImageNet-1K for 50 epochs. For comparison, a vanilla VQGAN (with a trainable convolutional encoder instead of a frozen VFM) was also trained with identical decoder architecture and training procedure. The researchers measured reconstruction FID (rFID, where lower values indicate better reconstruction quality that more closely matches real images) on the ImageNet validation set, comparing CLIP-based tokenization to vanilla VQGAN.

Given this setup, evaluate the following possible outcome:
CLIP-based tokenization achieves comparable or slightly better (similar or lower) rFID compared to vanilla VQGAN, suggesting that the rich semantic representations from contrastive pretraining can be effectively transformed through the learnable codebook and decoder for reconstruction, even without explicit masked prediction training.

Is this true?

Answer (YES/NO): NO